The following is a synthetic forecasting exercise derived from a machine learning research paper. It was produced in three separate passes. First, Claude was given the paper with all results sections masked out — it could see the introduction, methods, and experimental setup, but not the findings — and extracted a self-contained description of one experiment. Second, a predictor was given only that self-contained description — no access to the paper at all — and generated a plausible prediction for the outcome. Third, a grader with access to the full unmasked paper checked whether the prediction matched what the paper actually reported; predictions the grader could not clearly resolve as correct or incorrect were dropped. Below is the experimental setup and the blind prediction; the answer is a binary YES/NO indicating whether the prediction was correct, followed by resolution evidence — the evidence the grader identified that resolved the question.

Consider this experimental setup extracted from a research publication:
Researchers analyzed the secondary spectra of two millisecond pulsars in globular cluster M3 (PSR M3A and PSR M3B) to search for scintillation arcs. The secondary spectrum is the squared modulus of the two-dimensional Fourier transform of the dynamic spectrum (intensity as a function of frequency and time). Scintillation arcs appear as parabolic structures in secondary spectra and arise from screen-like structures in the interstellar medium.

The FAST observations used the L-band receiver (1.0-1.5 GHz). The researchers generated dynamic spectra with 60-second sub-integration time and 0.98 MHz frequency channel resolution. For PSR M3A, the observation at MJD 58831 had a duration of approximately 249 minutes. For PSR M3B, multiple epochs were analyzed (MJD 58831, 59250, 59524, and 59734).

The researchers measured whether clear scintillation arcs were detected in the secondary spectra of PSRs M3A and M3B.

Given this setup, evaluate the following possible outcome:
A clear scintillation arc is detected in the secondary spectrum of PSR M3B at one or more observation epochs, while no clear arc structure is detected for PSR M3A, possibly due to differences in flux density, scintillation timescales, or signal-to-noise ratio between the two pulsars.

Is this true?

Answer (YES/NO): YES